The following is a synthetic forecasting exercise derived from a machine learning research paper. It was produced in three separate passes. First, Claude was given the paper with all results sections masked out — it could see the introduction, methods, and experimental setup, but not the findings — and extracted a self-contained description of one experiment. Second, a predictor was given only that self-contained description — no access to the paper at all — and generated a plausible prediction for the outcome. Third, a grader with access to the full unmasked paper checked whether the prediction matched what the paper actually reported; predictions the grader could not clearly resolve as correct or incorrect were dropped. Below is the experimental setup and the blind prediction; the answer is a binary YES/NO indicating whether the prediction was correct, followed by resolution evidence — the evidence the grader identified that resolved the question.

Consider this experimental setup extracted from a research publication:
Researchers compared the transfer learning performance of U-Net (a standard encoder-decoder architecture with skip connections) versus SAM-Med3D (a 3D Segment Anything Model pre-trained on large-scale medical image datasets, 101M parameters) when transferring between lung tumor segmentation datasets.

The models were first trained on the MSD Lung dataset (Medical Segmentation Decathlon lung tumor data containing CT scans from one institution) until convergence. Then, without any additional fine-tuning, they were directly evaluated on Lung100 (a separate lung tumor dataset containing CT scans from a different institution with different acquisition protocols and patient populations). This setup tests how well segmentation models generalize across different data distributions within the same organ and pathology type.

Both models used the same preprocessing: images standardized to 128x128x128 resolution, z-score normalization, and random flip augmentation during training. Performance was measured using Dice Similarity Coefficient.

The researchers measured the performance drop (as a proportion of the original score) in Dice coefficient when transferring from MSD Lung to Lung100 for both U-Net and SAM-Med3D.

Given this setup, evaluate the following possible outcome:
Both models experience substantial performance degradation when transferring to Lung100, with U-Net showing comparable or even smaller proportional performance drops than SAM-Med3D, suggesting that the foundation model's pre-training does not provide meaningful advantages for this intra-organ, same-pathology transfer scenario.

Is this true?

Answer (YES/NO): NO